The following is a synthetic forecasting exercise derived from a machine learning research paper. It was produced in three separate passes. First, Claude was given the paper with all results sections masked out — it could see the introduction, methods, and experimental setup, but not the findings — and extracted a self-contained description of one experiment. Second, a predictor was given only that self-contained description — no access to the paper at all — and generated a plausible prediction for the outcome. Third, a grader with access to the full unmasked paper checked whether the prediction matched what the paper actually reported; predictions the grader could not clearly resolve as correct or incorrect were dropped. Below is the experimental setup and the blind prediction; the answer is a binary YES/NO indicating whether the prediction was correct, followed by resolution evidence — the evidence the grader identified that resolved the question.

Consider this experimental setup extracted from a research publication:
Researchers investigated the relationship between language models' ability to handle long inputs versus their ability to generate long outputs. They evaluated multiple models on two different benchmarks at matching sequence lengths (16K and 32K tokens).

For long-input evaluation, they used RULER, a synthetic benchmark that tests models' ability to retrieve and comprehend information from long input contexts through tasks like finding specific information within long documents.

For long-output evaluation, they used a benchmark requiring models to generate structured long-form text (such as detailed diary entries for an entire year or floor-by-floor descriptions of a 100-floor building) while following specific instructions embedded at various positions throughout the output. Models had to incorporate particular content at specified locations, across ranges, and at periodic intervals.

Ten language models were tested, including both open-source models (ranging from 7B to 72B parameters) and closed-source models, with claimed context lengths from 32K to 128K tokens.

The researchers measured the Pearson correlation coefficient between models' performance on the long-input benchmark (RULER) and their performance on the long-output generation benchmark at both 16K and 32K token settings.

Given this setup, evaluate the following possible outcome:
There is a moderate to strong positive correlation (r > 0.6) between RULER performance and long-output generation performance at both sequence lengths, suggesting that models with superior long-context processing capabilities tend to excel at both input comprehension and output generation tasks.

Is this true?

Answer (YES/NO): NO